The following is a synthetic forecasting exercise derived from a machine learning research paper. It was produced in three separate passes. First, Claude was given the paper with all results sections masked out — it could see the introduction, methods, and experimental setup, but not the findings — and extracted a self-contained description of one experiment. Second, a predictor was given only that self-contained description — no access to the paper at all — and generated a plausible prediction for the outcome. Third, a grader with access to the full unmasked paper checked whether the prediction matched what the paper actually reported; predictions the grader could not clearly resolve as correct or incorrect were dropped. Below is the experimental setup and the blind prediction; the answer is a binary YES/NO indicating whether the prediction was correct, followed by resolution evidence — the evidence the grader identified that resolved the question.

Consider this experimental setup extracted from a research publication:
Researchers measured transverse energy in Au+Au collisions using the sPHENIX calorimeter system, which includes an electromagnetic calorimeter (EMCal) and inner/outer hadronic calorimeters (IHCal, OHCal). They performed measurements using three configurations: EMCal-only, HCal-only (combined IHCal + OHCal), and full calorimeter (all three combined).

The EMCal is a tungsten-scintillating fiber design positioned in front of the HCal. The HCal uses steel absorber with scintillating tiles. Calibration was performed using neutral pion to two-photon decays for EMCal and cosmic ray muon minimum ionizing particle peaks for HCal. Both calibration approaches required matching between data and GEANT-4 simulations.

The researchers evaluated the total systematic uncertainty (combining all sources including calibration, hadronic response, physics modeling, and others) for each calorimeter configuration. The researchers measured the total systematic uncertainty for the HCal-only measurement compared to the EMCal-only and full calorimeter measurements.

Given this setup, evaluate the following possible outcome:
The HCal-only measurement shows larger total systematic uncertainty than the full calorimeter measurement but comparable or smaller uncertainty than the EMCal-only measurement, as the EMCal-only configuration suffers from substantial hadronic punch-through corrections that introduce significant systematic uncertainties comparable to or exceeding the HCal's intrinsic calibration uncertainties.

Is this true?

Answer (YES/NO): NO